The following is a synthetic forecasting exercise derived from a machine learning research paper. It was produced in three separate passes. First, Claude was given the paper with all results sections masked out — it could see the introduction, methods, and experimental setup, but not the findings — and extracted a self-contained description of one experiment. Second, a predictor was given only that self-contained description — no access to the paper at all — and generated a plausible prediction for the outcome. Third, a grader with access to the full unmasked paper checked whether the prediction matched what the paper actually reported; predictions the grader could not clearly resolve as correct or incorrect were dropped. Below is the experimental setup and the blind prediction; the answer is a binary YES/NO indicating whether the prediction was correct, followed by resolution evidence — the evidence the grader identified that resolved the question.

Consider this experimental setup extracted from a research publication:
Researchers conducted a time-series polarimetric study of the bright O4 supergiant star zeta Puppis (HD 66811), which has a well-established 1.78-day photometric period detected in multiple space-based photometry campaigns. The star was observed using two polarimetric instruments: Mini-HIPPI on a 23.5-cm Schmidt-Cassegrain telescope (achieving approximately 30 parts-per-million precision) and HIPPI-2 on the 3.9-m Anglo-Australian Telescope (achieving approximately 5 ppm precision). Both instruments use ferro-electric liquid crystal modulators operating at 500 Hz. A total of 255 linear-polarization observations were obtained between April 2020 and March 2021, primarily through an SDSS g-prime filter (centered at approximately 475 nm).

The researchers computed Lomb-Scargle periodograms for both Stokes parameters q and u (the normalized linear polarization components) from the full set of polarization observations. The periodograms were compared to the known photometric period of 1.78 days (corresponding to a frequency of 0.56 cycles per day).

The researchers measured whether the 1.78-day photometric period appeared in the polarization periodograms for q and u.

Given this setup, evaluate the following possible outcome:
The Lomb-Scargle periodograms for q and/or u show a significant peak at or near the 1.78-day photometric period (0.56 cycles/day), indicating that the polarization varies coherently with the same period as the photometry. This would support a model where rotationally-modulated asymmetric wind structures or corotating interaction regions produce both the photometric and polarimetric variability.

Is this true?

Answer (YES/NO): YES